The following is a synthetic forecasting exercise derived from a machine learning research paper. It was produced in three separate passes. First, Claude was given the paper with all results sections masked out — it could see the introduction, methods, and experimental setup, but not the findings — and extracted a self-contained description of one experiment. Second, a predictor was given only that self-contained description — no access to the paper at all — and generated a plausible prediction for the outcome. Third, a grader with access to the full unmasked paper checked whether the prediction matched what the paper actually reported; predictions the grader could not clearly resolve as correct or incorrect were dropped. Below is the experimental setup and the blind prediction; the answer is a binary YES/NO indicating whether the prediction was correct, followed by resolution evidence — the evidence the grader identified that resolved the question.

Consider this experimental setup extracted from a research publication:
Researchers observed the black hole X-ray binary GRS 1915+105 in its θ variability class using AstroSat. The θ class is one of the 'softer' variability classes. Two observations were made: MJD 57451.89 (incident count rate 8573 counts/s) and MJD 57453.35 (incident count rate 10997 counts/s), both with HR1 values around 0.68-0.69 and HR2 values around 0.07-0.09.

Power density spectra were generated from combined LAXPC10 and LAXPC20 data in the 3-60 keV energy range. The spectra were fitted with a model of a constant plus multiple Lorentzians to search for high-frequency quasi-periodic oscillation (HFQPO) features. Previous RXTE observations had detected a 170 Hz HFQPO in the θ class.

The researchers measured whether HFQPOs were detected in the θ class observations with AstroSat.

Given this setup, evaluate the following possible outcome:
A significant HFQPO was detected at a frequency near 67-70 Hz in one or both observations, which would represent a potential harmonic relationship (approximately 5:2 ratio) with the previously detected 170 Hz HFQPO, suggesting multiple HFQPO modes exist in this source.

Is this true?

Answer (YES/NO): NO